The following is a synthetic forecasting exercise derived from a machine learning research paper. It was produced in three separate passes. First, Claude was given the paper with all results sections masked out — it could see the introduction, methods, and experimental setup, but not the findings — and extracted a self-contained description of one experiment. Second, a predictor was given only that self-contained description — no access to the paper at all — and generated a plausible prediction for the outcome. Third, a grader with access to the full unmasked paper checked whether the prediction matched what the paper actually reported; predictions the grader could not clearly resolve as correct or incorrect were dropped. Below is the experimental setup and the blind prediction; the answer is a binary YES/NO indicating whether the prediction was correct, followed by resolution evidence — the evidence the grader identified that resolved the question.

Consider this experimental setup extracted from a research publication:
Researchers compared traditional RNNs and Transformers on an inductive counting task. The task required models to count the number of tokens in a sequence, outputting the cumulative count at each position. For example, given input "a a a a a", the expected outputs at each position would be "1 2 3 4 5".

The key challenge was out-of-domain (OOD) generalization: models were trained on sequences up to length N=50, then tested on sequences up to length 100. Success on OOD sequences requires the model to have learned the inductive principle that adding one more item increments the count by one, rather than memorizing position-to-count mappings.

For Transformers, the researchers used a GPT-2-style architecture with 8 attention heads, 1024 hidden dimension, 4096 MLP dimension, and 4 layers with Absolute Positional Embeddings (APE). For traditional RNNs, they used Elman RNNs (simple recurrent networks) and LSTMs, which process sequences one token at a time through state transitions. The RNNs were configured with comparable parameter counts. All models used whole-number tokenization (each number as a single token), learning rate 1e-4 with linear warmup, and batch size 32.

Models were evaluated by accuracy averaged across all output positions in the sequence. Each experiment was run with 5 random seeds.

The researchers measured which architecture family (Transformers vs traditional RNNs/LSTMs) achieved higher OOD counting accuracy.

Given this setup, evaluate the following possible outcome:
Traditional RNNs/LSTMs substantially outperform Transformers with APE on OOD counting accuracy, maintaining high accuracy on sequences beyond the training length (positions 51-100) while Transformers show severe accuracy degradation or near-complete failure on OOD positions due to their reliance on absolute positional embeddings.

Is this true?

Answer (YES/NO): YES